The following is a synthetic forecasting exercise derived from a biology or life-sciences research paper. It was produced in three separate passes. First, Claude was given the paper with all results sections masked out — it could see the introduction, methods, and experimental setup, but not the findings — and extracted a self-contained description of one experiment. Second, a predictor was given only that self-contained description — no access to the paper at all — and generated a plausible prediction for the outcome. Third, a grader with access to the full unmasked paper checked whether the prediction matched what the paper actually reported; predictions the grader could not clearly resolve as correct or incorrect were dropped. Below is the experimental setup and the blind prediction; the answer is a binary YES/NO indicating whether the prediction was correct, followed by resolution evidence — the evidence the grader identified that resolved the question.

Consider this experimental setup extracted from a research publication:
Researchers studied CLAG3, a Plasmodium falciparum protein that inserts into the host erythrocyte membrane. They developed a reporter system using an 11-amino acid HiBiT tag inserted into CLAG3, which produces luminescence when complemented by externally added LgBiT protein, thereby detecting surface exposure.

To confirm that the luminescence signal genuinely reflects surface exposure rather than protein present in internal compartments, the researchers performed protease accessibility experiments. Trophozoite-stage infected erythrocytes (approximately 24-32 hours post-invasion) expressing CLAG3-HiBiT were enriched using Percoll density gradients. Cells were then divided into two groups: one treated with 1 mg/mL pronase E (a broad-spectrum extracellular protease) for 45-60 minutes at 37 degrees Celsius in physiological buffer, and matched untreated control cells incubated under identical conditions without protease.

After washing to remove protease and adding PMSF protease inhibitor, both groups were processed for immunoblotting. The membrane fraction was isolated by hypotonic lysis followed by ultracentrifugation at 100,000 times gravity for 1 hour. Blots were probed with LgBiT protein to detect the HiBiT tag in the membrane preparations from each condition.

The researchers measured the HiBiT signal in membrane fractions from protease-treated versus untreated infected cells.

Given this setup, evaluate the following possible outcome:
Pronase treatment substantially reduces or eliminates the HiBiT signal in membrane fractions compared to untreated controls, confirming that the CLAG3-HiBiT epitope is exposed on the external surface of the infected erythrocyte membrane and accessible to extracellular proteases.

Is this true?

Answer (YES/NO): YES